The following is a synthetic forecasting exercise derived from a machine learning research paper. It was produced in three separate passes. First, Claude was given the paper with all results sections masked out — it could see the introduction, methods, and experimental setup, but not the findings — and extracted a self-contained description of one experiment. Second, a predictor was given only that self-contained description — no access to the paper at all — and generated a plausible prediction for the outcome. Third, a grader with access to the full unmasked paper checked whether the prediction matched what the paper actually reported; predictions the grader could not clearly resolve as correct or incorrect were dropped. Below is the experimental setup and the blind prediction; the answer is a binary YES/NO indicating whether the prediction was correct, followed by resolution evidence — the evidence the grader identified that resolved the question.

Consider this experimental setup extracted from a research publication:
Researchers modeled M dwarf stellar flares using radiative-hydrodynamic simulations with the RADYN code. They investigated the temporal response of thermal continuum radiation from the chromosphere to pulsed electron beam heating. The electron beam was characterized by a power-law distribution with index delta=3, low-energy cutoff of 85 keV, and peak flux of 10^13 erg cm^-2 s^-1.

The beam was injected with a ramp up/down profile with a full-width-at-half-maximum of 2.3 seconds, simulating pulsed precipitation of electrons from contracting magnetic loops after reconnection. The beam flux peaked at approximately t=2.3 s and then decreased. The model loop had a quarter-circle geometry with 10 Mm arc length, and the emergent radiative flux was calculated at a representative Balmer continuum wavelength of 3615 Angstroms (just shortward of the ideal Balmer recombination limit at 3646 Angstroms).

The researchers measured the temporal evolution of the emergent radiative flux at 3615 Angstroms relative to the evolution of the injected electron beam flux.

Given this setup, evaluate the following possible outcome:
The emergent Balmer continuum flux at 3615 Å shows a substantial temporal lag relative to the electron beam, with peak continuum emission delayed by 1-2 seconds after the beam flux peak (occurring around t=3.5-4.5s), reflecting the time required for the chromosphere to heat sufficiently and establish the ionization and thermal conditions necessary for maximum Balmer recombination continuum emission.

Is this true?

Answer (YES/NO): NO